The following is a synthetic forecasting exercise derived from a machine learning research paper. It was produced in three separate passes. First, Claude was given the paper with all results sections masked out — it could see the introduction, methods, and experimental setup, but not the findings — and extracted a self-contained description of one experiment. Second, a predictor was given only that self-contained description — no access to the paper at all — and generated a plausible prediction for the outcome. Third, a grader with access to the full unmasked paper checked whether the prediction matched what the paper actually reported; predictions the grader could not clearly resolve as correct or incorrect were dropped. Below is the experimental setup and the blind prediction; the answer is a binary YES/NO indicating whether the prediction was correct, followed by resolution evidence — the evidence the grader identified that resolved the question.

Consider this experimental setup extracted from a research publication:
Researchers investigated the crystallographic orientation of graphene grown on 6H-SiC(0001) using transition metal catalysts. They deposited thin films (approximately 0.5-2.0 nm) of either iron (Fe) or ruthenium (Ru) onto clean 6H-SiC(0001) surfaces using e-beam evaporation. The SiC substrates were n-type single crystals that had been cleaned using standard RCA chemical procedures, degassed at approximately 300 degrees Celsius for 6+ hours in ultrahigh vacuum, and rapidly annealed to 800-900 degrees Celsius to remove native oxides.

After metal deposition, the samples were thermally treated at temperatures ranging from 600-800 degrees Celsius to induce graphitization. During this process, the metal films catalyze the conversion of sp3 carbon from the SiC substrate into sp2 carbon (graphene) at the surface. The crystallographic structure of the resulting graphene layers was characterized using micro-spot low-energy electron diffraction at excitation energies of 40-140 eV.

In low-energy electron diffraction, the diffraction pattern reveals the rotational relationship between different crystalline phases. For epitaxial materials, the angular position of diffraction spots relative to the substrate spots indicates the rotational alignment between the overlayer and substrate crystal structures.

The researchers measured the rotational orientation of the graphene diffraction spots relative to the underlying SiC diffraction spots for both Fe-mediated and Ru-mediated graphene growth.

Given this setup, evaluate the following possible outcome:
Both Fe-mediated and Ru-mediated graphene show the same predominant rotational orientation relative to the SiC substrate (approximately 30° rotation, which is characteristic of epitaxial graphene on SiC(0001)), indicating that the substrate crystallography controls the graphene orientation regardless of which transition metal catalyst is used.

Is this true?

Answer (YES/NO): NO